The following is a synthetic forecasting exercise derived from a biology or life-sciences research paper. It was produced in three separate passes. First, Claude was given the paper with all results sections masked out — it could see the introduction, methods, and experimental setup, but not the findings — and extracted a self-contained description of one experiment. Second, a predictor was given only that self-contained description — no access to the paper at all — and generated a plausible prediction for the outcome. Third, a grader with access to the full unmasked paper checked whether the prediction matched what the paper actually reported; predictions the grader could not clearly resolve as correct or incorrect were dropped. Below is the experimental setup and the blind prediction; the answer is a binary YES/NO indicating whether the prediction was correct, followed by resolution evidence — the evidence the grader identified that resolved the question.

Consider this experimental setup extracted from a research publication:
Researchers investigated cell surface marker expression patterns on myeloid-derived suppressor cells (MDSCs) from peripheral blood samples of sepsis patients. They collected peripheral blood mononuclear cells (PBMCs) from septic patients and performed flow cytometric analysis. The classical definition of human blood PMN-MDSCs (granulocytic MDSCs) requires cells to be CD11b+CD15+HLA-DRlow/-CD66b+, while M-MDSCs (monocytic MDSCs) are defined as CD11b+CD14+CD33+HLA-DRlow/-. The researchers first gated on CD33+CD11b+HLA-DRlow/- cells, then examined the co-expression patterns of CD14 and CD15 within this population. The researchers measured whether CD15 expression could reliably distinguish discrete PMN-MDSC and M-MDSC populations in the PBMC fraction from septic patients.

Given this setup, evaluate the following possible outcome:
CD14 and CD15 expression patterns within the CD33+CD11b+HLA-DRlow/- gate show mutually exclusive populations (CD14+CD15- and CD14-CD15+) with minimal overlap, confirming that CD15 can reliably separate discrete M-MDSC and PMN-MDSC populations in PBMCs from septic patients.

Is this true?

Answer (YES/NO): NO